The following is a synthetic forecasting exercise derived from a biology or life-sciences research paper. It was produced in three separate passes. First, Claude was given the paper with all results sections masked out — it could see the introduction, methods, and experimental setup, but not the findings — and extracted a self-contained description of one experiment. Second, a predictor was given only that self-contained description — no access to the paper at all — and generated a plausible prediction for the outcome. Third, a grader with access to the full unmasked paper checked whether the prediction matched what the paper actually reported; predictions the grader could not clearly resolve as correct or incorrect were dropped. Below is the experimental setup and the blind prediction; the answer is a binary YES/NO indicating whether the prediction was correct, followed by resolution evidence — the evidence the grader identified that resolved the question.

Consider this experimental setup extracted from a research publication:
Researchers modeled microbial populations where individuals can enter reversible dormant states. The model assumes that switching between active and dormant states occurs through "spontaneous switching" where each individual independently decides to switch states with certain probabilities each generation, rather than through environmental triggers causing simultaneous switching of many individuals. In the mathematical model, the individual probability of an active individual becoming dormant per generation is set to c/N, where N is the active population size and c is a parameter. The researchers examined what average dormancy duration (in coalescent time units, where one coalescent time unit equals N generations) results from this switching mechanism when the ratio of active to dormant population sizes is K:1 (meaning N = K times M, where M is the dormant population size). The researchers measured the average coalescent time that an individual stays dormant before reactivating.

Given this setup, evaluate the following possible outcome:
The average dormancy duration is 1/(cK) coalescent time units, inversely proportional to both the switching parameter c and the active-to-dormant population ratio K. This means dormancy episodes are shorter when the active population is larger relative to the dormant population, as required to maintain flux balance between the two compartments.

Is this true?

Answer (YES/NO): YES